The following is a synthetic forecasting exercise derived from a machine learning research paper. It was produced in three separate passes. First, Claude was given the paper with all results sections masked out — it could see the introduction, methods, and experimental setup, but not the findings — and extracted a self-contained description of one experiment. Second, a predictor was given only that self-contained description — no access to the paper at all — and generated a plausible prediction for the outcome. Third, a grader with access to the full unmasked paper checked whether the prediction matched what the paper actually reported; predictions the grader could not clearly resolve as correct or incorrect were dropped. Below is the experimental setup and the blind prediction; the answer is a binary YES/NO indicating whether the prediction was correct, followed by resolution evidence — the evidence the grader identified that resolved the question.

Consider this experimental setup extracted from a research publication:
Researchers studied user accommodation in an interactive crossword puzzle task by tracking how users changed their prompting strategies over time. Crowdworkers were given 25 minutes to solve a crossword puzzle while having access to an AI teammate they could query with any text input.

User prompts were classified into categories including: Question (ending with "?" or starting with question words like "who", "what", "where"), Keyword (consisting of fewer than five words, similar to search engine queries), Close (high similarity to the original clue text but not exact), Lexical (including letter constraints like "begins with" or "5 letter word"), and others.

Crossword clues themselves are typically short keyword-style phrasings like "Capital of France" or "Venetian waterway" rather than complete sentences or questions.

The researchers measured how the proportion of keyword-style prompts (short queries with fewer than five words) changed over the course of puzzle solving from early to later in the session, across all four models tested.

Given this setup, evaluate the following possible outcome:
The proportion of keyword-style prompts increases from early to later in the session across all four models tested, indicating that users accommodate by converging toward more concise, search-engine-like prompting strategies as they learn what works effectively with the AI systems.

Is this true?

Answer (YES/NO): YES